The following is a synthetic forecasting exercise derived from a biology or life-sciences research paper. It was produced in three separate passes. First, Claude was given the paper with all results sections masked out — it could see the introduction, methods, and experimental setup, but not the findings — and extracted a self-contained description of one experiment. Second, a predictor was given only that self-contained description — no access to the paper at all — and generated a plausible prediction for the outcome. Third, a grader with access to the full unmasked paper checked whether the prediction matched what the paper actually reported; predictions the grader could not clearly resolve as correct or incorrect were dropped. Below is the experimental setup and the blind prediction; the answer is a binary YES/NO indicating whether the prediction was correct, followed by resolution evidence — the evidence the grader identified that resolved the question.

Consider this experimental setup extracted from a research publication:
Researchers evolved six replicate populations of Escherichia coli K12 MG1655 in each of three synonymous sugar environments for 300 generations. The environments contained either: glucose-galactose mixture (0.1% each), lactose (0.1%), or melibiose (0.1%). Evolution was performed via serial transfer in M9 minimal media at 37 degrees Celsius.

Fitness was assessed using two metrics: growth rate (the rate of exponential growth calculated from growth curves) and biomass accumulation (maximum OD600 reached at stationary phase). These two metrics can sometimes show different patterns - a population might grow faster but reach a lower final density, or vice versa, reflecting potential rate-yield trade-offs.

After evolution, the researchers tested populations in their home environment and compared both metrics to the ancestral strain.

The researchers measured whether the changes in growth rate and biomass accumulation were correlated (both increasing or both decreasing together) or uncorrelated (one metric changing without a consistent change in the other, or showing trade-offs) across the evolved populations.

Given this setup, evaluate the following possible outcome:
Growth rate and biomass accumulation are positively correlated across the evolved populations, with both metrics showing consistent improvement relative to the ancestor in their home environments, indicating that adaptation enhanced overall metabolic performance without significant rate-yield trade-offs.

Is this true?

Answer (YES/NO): NO